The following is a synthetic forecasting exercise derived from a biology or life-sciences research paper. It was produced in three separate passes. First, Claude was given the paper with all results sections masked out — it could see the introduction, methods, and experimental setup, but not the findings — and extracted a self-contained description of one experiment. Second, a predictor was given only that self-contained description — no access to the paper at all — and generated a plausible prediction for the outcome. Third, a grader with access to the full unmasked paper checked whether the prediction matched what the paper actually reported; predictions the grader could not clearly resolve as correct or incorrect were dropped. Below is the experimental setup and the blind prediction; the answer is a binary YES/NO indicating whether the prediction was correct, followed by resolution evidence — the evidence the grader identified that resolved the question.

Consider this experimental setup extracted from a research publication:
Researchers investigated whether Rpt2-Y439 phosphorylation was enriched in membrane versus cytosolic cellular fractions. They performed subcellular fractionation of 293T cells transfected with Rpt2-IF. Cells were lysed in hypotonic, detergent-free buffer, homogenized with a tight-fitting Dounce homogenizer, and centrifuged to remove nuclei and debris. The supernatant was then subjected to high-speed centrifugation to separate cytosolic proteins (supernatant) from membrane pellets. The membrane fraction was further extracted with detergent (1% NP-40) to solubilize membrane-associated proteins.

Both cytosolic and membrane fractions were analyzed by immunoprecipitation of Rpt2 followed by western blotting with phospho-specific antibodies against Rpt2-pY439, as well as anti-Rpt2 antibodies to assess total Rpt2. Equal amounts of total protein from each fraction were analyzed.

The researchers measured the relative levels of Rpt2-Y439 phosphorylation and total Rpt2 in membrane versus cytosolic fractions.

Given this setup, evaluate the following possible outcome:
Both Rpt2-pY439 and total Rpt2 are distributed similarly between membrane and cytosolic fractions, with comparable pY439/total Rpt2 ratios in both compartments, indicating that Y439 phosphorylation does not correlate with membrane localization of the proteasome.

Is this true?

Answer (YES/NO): NO